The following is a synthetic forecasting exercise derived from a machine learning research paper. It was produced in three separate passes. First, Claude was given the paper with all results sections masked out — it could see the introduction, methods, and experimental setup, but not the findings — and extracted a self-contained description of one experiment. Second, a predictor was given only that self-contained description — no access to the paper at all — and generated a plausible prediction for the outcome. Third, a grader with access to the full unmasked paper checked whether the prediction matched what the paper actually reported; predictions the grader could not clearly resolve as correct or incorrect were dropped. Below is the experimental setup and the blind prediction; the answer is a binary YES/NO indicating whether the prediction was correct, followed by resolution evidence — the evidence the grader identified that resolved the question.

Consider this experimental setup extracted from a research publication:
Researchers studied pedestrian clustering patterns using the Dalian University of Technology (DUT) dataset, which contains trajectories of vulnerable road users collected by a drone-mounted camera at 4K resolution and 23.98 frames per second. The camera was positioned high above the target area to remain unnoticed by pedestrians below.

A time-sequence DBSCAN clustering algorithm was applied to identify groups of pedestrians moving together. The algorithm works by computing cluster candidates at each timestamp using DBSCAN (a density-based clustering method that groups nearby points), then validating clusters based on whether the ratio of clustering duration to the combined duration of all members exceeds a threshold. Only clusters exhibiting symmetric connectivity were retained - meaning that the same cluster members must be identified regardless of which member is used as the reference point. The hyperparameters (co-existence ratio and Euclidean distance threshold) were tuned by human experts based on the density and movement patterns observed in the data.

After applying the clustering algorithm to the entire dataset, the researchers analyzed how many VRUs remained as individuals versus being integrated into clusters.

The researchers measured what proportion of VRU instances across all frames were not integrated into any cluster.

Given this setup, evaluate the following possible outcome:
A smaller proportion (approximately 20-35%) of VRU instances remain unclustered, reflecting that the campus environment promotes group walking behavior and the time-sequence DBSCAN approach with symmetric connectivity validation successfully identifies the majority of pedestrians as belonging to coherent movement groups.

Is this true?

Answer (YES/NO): YES